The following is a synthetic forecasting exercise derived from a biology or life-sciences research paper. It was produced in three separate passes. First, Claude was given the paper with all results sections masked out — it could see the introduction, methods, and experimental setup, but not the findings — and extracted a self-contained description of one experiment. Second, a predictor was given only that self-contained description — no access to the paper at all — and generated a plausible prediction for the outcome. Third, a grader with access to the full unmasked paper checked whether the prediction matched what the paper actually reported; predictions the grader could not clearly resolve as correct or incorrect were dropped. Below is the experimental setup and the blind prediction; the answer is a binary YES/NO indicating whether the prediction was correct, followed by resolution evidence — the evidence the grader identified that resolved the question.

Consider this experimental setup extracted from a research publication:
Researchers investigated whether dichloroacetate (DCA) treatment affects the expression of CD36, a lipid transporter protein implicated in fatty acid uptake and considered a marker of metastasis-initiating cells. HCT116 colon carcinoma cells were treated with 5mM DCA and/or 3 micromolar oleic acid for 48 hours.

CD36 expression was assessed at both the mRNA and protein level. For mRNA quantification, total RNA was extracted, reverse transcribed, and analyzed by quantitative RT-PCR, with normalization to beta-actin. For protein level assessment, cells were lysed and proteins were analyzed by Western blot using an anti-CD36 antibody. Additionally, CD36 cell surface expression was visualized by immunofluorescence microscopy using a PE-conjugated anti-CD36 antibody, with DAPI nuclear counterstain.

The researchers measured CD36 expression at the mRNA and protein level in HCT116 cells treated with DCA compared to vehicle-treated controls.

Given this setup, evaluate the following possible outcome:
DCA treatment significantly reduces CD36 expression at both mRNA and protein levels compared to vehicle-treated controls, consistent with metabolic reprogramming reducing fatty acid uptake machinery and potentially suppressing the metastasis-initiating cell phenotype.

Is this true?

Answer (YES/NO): NO